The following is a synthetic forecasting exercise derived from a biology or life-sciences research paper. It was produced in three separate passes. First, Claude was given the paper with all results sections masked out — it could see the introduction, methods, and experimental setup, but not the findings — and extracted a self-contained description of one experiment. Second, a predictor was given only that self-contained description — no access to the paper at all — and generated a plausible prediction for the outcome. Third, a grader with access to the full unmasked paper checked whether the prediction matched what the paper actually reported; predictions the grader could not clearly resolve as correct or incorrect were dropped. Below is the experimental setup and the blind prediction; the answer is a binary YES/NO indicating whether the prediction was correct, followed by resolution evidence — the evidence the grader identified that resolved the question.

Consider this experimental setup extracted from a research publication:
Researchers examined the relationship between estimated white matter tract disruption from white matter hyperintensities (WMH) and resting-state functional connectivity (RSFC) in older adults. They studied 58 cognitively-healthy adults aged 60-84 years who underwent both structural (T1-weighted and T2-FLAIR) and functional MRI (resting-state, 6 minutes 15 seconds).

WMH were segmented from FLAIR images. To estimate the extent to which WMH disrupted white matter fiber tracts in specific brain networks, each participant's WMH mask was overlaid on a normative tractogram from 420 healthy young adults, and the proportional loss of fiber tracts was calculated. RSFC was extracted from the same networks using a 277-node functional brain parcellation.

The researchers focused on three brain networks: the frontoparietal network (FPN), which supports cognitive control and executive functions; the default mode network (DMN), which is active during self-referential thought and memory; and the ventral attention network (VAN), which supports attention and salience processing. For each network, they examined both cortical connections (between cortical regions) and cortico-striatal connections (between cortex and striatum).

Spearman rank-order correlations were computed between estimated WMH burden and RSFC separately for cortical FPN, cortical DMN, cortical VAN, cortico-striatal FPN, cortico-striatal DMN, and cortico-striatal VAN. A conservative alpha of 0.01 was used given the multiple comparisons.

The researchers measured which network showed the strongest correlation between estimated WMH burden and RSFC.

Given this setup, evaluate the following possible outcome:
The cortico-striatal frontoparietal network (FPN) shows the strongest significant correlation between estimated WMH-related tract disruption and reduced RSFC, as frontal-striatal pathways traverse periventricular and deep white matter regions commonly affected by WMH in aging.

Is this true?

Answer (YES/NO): NO